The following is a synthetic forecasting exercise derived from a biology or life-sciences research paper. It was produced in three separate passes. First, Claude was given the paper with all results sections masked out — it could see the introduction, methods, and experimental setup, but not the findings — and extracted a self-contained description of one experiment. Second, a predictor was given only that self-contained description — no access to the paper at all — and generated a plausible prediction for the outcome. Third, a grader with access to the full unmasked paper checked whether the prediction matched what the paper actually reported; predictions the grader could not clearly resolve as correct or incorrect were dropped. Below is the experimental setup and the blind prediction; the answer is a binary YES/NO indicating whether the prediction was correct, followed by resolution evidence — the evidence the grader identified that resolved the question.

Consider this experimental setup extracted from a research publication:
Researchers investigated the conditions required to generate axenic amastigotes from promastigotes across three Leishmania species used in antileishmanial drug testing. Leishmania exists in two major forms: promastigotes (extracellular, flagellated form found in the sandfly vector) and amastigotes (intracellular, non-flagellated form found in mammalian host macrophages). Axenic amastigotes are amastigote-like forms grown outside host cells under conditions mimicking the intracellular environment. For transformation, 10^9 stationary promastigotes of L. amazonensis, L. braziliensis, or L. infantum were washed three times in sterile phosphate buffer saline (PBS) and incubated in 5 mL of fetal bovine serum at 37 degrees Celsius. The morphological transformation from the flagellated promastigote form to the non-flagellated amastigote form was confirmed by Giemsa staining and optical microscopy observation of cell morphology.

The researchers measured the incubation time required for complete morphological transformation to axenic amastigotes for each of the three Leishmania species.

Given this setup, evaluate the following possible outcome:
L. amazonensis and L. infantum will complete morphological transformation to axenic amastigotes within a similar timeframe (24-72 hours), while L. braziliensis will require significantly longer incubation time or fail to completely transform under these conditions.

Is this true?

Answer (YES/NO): NO